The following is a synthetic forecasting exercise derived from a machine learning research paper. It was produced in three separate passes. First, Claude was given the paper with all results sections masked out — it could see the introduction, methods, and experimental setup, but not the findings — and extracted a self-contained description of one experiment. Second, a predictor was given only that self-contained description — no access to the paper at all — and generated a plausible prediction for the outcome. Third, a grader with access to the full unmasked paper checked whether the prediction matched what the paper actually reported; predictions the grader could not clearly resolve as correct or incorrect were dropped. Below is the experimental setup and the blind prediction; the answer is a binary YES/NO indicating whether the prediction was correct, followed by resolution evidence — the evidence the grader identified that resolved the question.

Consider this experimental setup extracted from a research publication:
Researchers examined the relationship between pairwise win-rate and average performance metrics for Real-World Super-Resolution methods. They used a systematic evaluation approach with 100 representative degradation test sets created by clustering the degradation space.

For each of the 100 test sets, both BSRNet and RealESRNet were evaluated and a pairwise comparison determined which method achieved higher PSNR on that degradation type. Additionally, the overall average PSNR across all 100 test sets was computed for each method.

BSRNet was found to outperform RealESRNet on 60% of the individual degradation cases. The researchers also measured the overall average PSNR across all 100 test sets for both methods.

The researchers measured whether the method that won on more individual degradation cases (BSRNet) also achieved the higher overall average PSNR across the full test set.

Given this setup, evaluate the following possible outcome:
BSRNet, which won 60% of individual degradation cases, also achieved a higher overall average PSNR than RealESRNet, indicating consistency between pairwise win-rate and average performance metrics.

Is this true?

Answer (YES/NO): YES